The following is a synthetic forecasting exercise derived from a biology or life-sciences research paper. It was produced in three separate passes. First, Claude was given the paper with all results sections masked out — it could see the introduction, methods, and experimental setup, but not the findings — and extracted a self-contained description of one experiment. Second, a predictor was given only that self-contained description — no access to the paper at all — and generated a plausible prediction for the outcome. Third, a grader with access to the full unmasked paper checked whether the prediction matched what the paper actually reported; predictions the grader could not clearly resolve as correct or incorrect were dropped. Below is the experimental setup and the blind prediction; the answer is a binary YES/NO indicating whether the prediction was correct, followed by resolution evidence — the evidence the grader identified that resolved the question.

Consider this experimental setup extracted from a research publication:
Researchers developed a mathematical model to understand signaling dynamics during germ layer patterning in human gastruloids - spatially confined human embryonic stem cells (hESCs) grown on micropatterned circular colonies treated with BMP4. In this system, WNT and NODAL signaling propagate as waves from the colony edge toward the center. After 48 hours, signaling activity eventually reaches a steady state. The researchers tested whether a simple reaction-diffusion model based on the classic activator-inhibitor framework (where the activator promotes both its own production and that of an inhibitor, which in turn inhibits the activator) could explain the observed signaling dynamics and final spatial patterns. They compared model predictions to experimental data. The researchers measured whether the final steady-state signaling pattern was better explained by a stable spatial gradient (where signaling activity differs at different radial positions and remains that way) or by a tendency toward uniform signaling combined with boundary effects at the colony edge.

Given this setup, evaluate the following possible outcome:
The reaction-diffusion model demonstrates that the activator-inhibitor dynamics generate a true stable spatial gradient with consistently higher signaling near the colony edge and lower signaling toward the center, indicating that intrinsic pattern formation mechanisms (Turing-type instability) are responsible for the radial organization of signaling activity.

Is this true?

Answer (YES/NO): NO